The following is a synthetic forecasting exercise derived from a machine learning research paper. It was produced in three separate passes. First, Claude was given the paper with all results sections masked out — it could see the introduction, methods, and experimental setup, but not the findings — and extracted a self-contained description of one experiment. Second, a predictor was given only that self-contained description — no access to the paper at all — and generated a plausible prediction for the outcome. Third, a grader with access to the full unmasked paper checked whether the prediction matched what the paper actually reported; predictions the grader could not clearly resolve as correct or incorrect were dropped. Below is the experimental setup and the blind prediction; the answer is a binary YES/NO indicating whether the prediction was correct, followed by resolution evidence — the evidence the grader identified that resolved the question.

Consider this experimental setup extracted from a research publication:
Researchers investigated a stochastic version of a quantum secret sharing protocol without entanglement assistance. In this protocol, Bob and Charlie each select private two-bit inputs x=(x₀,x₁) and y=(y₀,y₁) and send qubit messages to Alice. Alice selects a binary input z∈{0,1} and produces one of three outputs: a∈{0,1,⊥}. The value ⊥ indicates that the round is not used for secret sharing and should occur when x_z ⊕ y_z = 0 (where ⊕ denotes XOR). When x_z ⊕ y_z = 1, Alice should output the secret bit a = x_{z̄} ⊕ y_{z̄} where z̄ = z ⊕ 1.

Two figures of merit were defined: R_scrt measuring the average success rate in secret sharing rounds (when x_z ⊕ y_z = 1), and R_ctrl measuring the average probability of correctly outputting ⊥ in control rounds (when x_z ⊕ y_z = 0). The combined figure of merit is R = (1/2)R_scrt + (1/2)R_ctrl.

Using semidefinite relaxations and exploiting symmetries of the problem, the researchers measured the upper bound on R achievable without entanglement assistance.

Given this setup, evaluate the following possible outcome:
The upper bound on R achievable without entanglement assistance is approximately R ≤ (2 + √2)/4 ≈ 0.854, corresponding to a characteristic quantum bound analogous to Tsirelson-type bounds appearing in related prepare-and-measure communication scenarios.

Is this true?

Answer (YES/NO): NO